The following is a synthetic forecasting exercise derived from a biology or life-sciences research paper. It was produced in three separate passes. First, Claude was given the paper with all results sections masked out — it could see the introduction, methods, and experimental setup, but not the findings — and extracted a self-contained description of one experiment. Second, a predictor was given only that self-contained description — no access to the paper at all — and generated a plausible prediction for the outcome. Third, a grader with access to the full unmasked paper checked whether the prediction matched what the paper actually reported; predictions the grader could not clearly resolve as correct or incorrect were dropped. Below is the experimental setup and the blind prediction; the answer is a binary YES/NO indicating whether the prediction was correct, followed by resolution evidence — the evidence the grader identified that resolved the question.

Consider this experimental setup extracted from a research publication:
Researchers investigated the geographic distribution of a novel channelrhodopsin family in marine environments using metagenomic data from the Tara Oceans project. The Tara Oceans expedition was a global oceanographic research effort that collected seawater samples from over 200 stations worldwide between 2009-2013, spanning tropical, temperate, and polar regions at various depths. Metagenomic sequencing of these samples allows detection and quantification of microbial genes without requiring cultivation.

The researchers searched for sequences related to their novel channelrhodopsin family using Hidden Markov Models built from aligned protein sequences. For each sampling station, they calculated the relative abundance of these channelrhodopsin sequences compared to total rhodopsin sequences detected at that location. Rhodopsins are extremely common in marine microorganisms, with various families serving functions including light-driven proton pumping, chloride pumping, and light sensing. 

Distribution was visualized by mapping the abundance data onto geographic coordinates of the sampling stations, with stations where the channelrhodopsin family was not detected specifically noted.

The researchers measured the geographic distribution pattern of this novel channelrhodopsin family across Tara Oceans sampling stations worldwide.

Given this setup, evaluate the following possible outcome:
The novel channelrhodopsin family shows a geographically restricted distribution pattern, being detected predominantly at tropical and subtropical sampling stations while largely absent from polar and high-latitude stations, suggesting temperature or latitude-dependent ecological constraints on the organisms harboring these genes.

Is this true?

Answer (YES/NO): NO